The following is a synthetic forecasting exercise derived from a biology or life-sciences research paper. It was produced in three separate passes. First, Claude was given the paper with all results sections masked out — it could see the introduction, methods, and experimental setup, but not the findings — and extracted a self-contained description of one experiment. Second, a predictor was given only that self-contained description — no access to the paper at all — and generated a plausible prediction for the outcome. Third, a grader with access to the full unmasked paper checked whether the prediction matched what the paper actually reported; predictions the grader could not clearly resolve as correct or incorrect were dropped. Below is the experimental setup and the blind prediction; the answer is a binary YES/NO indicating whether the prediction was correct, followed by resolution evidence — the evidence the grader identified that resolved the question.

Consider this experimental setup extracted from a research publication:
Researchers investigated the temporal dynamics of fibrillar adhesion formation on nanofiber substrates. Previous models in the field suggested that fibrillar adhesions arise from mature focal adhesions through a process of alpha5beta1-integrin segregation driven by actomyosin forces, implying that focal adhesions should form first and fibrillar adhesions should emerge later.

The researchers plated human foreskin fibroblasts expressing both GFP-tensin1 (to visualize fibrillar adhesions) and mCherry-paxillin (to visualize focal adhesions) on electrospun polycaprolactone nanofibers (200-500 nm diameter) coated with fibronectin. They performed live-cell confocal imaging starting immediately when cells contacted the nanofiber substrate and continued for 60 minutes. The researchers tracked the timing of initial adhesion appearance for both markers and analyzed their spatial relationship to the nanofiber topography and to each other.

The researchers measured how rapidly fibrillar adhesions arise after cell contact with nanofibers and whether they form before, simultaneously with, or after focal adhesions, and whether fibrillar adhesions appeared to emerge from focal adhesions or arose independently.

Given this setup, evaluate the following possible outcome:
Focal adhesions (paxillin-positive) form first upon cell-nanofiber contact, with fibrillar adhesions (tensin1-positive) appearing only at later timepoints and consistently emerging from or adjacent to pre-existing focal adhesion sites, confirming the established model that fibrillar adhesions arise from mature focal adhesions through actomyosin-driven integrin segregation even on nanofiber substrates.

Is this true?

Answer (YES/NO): NO